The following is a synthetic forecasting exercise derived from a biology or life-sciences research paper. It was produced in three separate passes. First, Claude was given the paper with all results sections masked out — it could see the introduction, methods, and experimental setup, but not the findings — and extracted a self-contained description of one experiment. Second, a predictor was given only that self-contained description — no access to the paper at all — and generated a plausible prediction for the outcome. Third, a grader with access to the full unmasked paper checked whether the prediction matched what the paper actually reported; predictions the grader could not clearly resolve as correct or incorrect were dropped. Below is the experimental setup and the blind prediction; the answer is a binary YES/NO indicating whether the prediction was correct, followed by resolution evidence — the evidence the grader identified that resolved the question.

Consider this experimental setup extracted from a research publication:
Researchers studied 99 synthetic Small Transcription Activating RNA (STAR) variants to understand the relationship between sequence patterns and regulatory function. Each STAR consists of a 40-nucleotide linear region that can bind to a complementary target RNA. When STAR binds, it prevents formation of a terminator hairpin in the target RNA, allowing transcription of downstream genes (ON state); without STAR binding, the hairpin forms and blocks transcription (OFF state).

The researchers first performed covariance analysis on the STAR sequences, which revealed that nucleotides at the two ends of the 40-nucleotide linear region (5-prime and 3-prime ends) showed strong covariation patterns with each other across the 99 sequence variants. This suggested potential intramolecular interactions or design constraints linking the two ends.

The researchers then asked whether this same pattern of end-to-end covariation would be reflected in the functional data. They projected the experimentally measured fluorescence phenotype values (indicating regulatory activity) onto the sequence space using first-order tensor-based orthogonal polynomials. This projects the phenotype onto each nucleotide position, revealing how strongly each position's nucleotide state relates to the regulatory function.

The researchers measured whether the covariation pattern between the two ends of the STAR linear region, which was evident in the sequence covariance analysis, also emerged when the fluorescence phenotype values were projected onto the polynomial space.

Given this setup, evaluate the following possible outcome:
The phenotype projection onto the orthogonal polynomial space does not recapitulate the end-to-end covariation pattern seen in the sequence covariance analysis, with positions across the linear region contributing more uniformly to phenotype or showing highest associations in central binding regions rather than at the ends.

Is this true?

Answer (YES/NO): YES